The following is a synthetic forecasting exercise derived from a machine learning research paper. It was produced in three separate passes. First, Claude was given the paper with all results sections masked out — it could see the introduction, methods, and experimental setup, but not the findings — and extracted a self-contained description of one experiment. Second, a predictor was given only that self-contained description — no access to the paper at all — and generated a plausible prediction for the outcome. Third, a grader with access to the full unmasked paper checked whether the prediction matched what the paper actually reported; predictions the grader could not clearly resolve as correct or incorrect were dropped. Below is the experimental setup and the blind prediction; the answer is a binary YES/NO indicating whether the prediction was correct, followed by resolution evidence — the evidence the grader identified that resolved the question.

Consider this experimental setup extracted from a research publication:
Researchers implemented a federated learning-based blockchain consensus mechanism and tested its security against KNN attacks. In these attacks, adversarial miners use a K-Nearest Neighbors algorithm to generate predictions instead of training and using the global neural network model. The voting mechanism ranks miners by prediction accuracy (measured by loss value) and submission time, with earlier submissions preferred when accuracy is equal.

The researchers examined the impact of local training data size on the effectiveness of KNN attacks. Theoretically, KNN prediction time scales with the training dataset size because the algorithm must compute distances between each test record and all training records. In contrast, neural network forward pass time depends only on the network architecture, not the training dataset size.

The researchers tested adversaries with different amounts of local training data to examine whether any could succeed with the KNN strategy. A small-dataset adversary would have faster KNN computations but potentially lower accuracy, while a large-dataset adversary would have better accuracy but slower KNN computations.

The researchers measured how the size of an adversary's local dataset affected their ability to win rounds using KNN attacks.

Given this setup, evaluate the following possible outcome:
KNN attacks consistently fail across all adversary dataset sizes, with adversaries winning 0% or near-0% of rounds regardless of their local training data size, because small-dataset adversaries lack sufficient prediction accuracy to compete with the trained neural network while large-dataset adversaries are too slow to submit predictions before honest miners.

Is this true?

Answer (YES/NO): YES